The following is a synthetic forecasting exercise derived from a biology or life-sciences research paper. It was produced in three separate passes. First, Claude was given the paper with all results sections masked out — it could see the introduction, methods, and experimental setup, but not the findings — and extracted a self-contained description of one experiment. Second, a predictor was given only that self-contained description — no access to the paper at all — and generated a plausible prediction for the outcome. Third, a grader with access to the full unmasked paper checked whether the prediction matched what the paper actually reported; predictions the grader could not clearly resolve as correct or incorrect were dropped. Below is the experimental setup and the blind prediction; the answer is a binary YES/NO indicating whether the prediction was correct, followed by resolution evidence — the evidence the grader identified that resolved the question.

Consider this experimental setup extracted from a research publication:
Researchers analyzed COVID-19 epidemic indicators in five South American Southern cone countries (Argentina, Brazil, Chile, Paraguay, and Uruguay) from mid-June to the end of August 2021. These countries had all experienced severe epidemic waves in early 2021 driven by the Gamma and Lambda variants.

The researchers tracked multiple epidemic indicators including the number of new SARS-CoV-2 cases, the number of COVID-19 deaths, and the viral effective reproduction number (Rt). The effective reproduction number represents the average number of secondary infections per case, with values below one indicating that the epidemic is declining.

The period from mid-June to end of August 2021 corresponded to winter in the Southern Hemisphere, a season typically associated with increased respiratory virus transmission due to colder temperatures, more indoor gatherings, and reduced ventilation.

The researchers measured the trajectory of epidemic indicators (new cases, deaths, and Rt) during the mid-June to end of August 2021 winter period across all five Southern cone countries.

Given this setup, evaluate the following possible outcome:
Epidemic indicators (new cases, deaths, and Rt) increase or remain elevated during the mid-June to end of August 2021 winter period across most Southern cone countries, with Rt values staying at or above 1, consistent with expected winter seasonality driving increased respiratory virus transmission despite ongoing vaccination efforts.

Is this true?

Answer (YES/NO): NO